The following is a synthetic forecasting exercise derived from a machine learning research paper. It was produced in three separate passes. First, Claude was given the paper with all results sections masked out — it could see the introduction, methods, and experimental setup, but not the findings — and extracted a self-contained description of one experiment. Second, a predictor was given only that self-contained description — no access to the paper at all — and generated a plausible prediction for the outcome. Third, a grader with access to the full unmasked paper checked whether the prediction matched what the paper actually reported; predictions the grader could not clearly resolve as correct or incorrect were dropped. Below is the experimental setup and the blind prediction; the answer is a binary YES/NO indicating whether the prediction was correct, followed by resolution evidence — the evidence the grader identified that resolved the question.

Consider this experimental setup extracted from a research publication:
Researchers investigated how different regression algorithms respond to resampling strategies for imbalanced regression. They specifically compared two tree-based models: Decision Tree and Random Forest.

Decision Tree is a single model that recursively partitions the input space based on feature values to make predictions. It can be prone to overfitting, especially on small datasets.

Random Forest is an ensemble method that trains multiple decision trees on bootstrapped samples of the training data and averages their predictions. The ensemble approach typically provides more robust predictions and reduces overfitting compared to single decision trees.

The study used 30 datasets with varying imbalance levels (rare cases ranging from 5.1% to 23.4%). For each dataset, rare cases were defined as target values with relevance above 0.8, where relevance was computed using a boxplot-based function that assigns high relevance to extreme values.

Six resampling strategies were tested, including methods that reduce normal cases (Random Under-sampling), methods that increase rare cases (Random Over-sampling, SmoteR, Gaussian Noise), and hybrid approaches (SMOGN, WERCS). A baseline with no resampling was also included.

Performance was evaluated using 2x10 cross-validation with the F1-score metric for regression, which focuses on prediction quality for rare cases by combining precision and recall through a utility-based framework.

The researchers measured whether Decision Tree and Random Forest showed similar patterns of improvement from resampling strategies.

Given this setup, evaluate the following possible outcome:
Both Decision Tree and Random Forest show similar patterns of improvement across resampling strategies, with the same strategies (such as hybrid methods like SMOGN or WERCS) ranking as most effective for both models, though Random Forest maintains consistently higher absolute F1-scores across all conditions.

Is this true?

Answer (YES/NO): NO